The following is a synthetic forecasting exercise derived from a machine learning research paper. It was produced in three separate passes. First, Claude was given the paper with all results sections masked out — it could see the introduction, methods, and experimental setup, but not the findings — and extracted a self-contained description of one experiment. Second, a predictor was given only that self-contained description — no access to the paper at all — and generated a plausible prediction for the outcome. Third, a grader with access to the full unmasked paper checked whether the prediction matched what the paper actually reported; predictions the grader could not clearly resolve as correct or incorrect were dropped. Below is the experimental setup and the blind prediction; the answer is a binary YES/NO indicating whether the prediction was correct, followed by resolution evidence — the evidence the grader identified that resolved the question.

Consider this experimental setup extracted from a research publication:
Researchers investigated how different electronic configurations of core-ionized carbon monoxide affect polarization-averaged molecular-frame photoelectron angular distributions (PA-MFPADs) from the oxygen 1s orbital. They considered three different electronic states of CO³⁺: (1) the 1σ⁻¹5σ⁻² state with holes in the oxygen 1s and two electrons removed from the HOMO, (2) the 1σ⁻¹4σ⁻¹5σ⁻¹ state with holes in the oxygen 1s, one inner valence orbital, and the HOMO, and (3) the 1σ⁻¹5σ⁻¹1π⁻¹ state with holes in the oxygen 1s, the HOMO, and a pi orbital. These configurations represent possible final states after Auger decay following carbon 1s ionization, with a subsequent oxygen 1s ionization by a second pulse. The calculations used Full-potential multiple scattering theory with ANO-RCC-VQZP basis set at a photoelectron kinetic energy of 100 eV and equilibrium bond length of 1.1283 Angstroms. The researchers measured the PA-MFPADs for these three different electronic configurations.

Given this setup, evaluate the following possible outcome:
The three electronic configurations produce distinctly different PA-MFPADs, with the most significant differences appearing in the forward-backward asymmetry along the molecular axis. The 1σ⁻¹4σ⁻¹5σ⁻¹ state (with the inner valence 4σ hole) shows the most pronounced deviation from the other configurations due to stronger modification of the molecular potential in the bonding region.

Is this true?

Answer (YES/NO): NO